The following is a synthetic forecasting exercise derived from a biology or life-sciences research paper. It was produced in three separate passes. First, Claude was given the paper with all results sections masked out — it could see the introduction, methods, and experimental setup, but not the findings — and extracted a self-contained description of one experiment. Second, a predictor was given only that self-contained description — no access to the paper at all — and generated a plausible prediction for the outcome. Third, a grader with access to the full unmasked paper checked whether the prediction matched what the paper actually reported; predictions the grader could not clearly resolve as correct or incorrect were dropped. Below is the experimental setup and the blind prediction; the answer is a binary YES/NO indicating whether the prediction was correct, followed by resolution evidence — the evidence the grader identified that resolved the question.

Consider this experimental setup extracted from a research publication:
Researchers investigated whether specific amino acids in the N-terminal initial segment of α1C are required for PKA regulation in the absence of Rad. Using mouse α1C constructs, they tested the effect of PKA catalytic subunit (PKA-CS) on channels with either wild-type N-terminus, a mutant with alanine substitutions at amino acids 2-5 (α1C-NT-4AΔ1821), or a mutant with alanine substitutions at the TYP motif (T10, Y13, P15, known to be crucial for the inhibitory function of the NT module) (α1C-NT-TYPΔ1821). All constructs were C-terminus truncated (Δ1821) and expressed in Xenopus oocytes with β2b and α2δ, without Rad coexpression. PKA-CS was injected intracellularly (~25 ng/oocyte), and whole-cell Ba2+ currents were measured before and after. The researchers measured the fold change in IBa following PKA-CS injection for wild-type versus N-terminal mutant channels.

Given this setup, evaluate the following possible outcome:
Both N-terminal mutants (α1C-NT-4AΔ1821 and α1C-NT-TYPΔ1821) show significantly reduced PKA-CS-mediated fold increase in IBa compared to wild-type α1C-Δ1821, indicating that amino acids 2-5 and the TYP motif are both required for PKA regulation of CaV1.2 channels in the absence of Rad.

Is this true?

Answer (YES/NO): YES